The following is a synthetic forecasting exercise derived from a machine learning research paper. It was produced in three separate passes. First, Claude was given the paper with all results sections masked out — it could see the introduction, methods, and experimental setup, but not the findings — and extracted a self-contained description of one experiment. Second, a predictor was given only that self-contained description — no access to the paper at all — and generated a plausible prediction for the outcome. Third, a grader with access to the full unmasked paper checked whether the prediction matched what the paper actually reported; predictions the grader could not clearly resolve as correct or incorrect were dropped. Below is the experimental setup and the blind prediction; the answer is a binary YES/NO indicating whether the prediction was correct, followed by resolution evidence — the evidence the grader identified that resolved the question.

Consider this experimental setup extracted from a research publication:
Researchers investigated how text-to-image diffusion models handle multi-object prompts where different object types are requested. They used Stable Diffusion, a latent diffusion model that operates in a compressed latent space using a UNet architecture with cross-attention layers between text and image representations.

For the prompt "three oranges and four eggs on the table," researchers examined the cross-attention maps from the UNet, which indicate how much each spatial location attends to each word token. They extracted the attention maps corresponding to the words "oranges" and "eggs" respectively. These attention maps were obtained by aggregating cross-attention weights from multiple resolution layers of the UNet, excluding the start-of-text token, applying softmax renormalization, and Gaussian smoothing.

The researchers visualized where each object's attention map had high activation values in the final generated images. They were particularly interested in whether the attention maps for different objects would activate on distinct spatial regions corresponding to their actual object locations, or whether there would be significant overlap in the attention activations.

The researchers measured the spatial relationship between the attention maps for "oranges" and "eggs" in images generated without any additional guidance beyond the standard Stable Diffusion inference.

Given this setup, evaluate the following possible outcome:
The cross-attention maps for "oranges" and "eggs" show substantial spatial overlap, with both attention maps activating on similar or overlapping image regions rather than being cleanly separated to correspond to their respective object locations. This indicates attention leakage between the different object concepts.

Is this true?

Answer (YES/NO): YES